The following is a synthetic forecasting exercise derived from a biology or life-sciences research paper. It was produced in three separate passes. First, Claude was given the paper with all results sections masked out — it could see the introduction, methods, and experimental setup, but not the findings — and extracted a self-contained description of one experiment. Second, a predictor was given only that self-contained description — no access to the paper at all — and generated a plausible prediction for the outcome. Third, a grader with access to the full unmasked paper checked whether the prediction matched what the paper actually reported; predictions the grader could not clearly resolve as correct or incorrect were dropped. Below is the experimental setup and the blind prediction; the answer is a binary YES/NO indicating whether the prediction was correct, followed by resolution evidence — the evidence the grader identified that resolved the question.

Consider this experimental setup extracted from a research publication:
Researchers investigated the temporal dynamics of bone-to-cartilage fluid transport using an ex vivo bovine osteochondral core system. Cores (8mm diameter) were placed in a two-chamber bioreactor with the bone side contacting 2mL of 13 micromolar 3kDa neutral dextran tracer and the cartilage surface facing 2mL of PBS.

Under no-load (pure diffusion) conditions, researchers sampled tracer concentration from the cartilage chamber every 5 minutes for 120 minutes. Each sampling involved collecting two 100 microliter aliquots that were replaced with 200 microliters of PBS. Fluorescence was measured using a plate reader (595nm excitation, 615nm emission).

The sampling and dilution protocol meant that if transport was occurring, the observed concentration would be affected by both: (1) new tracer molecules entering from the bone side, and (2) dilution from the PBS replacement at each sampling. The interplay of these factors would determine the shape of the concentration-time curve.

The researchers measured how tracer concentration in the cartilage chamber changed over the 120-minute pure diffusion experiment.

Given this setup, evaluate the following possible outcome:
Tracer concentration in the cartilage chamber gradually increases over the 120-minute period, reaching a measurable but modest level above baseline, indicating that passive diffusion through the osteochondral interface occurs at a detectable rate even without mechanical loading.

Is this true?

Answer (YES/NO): NO